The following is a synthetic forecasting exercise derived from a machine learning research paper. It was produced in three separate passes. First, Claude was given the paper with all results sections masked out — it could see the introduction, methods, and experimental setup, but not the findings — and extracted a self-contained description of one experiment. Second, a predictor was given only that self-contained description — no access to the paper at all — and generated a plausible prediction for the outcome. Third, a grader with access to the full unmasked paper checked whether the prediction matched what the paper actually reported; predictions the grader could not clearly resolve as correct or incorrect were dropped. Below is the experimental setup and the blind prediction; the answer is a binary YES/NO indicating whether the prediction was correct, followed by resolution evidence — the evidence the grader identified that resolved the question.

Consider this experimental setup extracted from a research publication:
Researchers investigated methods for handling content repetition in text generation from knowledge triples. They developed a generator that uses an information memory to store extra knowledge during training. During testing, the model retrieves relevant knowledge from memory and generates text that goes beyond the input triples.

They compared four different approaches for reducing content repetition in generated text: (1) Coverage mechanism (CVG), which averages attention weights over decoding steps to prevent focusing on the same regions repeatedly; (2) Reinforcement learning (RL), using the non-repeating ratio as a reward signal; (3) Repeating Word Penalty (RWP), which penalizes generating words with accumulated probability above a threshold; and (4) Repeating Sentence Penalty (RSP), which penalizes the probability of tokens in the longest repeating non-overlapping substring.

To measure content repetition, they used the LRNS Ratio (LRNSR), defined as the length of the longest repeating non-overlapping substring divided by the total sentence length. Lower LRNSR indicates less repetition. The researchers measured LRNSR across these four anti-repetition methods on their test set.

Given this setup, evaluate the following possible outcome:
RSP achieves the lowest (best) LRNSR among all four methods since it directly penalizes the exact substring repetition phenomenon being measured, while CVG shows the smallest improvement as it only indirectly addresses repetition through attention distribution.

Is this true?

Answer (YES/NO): YES